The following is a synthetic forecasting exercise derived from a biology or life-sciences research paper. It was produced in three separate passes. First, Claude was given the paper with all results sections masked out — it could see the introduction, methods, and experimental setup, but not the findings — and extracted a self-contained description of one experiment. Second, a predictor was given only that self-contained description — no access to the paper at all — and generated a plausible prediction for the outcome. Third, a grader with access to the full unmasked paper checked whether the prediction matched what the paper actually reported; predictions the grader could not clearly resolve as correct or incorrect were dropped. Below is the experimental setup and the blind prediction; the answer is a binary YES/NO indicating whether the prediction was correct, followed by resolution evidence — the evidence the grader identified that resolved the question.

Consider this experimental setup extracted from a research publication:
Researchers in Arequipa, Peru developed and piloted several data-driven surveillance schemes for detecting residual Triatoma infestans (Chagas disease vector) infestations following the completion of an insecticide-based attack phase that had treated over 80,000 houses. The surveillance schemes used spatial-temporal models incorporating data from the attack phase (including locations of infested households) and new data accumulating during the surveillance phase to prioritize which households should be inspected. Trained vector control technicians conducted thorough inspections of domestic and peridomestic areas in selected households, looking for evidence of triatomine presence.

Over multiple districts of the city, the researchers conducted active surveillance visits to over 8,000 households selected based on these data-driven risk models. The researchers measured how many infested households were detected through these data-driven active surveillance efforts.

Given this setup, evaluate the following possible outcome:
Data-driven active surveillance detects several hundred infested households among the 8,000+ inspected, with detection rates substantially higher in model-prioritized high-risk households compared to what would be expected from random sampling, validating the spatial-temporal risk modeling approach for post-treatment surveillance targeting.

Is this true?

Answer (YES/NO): NO